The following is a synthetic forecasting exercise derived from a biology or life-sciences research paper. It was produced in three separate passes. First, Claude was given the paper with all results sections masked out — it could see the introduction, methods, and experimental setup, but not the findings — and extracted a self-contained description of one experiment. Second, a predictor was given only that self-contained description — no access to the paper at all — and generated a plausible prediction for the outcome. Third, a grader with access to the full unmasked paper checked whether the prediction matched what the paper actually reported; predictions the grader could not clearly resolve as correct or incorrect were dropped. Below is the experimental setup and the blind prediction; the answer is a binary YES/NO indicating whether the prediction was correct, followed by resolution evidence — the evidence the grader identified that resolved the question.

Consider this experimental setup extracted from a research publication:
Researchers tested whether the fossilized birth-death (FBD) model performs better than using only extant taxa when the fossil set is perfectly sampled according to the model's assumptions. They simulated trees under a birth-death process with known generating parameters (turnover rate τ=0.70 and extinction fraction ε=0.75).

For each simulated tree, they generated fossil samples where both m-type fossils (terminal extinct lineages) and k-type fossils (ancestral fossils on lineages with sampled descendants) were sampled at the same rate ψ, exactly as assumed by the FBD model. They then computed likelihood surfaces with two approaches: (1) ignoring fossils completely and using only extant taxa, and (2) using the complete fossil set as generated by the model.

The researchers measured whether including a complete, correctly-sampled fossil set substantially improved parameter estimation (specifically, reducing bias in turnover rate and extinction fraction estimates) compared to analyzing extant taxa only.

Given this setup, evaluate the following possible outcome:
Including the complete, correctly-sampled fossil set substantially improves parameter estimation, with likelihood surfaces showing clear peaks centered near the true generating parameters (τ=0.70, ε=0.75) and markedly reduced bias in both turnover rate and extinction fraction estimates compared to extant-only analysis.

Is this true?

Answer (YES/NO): NO